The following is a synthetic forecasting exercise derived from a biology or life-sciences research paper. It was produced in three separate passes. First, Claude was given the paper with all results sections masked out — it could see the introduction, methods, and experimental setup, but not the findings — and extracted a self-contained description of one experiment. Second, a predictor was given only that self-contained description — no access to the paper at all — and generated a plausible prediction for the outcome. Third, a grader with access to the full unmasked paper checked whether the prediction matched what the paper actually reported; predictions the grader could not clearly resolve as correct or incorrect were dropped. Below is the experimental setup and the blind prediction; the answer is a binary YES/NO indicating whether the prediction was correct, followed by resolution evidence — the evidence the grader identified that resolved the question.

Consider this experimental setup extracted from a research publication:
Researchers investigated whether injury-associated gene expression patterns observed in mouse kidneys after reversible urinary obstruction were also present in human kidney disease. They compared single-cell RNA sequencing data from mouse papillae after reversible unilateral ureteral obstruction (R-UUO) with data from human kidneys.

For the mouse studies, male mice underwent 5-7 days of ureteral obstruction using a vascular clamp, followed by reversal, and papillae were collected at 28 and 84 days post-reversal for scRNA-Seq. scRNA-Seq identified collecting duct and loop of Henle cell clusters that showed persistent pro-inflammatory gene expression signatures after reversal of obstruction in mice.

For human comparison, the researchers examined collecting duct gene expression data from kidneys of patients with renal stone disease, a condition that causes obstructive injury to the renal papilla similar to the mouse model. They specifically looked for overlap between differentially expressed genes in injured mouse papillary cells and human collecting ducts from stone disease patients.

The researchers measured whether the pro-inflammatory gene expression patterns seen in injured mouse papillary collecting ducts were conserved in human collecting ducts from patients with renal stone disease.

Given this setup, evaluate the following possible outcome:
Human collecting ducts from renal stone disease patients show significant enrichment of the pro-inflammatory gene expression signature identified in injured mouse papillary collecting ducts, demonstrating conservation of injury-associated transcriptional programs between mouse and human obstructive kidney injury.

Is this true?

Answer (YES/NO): YES